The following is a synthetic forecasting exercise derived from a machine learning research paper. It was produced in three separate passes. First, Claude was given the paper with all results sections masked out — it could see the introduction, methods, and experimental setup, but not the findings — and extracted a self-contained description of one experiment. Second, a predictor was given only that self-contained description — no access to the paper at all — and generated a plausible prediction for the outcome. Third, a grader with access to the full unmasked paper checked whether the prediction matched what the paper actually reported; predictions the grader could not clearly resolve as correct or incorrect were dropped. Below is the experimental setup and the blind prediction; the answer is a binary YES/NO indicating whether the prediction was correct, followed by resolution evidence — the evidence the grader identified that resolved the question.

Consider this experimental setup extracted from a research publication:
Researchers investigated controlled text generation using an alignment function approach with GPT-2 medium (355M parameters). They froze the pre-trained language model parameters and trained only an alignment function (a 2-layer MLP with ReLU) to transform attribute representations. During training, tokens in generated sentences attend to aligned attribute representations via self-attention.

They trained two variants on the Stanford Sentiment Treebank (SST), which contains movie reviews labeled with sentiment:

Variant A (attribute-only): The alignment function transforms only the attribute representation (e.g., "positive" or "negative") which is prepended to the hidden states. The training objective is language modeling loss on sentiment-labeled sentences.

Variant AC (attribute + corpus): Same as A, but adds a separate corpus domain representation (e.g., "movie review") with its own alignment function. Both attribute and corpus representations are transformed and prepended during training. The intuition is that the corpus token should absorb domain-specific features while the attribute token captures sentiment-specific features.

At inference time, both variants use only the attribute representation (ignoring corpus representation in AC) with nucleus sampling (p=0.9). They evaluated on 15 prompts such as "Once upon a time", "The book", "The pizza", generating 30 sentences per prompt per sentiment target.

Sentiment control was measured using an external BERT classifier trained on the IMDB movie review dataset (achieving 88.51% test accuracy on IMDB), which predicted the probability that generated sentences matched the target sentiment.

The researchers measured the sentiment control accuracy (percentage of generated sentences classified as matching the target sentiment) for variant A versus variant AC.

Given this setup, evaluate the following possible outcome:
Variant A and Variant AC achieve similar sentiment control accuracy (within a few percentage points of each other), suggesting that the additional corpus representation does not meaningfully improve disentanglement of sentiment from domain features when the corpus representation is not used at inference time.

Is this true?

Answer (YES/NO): NO